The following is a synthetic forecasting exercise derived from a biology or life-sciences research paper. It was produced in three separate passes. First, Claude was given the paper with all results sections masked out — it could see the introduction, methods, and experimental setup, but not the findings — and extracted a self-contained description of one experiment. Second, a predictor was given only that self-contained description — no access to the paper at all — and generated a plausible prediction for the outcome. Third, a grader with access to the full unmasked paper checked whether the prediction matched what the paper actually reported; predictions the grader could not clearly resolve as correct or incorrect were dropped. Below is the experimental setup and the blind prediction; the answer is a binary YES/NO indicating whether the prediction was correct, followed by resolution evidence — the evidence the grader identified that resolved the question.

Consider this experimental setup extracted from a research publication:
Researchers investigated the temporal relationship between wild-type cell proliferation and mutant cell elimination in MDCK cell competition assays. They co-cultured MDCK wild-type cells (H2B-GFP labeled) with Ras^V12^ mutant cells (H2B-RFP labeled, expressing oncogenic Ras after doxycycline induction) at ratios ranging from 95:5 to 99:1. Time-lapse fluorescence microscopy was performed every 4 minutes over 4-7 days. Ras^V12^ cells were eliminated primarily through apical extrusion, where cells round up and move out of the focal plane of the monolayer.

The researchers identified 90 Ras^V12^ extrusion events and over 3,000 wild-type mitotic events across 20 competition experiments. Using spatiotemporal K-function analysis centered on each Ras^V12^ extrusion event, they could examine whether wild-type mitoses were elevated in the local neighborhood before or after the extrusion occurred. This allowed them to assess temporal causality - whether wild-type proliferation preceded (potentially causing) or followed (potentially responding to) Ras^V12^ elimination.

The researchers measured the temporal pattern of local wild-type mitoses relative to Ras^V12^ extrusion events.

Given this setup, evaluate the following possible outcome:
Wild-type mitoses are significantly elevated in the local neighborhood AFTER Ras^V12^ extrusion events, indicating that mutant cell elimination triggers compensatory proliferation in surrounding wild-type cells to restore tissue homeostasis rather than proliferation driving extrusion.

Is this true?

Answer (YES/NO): NO